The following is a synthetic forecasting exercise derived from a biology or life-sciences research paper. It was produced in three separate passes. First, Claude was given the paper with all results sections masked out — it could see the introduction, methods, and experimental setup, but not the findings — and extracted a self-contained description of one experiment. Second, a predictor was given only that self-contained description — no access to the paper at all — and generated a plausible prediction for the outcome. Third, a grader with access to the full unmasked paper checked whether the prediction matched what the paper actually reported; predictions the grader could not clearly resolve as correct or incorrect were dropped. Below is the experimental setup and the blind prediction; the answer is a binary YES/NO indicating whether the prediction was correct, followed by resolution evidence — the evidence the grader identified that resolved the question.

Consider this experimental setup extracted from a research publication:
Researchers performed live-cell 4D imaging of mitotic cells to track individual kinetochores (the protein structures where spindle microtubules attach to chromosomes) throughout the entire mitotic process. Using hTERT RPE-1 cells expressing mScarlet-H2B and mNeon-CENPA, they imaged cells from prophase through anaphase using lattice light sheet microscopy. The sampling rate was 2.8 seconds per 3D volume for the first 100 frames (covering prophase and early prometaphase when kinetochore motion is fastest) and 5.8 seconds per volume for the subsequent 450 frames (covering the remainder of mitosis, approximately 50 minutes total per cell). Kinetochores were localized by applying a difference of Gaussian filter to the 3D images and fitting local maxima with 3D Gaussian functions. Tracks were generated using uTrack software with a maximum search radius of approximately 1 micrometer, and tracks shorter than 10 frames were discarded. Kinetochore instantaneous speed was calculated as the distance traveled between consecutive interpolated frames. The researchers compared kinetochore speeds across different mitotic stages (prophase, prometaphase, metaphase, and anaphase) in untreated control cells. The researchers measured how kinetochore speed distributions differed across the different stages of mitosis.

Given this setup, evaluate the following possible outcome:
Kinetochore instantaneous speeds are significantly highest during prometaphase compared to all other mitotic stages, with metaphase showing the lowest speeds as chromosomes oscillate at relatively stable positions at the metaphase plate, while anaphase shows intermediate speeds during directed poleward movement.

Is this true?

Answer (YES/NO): NO